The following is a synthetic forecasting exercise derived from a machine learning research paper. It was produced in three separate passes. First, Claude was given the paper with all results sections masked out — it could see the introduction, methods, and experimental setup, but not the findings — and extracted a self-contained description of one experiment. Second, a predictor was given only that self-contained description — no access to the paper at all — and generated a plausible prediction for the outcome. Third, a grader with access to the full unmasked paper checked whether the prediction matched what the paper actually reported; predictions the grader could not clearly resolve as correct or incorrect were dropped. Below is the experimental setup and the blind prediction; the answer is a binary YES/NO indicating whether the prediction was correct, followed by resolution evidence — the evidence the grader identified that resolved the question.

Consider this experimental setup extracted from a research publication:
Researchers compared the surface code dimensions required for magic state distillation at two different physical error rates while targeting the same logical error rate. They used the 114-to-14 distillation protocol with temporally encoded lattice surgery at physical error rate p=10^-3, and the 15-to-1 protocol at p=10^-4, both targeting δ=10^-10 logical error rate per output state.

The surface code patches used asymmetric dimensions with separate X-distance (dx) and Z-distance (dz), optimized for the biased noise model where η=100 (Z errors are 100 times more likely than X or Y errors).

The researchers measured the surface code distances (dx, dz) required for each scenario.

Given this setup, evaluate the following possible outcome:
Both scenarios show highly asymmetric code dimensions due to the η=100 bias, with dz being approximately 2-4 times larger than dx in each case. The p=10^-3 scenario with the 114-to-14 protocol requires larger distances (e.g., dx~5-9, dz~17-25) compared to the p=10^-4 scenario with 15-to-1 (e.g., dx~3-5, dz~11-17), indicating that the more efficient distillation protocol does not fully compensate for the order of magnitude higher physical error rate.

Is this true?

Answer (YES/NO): NO